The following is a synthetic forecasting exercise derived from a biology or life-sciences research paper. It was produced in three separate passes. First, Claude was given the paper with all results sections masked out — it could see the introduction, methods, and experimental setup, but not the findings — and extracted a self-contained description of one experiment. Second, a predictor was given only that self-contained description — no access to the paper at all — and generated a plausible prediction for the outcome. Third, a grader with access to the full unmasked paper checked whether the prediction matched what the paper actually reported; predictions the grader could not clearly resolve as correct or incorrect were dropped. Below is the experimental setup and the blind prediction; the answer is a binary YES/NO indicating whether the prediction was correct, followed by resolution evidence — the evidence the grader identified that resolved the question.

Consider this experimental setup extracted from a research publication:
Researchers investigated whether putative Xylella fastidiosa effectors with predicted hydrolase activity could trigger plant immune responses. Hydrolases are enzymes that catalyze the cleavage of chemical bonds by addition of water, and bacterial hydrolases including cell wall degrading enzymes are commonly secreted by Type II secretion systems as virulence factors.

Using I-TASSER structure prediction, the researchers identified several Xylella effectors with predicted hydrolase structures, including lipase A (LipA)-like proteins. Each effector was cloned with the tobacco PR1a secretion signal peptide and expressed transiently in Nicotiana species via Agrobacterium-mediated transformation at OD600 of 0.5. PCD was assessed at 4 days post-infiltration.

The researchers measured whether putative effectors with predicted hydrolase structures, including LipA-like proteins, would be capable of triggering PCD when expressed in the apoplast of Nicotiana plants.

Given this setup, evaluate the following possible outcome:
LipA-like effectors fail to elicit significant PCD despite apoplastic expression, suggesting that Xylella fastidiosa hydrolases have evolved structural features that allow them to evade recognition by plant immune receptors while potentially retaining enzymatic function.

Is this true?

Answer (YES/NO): NO